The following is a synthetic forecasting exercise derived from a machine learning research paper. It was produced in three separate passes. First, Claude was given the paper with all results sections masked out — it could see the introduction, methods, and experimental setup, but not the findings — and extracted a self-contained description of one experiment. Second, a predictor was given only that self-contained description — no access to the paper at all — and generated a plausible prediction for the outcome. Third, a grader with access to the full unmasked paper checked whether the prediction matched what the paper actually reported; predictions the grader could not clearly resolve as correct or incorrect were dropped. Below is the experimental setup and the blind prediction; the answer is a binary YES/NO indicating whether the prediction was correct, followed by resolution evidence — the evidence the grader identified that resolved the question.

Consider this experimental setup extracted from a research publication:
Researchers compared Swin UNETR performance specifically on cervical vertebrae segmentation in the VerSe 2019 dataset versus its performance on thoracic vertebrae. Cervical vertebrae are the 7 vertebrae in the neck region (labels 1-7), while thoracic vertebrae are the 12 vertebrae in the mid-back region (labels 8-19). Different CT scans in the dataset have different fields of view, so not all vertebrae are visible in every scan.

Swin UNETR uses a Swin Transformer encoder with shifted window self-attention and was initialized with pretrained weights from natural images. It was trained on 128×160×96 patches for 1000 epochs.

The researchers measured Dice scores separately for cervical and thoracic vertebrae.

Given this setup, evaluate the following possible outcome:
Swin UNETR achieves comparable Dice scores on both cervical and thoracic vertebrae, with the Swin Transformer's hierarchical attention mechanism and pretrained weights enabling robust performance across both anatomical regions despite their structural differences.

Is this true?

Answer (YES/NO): NO